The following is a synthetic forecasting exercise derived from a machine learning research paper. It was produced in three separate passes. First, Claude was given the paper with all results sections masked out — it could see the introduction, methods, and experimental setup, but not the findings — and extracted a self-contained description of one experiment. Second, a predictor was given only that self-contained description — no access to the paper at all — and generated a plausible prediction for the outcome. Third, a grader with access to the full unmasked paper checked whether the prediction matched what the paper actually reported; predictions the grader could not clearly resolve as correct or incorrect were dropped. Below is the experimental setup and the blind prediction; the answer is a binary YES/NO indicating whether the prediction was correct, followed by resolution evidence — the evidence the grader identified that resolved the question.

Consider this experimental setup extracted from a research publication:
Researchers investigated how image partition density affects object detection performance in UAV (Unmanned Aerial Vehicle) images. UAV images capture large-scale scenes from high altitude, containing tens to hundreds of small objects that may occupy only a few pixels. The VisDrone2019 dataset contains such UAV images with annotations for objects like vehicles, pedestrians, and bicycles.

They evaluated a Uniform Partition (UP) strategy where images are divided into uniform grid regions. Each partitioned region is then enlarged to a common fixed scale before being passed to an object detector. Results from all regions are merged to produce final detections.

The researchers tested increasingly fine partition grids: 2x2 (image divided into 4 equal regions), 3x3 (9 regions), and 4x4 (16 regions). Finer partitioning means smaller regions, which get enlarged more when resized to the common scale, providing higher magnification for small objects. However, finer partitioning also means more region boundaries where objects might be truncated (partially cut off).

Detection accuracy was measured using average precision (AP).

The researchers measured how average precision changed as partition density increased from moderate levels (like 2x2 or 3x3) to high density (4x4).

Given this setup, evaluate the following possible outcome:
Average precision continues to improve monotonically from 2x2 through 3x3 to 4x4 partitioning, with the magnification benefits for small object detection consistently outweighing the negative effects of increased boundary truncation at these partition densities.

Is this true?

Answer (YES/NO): NO